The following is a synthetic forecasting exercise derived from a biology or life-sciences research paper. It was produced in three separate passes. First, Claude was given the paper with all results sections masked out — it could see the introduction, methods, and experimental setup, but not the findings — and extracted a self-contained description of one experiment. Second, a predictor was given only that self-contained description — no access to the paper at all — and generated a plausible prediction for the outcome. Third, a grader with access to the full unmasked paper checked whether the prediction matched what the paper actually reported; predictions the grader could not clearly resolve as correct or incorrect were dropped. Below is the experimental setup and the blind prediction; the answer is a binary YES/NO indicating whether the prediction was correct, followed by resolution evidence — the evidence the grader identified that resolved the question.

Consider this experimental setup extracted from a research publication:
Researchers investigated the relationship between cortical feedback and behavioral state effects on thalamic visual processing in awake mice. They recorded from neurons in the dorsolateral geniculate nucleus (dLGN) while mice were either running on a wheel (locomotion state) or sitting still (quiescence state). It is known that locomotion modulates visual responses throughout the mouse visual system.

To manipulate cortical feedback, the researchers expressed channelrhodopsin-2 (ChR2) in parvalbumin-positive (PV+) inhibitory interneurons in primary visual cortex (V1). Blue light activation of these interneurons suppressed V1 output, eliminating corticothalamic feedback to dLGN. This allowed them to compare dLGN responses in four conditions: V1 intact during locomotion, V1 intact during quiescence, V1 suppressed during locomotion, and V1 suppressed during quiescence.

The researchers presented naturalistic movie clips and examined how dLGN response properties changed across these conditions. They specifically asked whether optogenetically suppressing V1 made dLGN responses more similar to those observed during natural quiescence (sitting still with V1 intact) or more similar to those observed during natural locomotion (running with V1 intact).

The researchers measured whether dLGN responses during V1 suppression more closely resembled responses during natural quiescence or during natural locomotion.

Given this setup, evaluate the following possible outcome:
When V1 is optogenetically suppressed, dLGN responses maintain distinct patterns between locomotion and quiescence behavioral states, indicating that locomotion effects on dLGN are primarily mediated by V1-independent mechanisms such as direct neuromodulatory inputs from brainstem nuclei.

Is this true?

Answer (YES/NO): YES